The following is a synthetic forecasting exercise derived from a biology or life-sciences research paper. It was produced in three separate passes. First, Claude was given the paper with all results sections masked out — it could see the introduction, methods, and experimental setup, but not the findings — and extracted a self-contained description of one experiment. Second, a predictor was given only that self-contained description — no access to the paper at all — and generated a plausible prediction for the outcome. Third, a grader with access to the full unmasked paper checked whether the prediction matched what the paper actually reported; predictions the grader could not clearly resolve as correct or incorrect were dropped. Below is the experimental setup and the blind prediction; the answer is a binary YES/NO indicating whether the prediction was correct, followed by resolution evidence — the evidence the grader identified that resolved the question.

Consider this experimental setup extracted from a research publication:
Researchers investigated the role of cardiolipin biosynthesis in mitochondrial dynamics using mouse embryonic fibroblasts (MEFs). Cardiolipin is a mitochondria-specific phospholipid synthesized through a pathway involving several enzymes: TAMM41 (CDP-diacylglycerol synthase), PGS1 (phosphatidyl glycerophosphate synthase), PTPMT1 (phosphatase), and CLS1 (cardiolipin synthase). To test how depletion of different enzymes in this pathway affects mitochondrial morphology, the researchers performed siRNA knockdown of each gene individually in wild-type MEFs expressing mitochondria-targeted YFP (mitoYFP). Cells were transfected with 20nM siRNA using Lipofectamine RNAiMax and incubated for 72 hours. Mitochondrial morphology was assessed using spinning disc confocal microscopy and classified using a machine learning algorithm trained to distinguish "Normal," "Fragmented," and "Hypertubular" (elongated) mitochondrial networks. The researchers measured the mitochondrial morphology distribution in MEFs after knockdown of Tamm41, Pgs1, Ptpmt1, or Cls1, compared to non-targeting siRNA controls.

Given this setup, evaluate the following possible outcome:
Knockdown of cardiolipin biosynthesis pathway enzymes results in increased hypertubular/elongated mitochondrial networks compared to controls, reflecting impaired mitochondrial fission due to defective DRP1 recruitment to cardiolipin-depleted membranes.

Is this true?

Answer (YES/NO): NO